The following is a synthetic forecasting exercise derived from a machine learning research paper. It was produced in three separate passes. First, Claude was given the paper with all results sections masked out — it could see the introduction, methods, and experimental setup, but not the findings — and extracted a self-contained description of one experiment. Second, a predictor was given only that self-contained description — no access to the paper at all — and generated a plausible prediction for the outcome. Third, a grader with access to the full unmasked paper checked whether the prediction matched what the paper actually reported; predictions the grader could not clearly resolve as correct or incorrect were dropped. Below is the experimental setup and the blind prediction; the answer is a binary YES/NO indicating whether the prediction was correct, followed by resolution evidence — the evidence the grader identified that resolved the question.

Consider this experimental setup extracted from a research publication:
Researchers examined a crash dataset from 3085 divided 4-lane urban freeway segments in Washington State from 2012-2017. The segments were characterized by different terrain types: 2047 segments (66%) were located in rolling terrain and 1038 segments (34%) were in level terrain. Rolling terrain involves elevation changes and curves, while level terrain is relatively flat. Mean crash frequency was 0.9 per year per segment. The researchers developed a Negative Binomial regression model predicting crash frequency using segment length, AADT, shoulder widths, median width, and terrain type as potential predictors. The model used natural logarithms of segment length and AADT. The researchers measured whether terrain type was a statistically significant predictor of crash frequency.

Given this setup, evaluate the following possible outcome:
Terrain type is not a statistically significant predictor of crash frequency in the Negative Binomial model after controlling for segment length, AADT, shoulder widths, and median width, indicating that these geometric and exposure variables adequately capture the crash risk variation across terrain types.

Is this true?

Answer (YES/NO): YES